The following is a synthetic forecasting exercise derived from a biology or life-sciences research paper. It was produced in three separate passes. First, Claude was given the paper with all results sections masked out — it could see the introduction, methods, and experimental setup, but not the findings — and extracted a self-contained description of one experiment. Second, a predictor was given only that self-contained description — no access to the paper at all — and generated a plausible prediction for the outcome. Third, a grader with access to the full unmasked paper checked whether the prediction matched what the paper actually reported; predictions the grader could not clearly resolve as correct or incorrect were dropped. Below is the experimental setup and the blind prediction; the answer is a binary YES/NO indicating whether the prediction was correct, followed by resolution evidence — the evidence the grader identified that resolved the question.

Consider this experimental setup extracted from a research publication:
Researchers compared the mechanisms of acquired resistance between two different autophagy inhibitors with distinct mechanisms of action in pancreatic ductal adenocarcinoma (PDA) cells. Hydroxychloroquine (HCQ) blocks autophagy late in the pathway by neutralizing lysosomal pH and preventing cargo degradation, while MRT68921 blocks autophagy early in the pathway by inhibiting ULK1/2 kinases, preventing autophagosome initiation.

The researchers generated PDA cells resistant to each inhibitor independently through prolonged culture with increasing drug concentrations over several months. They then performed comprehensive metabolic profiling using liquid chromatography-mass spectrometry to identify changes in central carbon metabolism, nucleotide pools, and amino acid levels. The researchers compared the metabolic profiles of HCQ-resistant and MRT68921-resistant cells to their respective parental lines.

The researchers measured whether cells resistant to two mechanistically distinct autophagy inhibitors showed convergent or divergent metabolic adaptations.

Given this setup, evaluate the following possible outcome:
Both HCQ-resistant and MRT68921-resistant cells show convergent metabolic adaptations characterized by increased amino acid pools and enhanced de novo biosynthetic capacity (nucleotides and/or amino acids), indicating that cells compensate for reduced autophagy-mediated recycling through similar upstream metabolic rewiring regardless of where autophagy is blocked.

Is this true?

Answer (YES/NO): NO